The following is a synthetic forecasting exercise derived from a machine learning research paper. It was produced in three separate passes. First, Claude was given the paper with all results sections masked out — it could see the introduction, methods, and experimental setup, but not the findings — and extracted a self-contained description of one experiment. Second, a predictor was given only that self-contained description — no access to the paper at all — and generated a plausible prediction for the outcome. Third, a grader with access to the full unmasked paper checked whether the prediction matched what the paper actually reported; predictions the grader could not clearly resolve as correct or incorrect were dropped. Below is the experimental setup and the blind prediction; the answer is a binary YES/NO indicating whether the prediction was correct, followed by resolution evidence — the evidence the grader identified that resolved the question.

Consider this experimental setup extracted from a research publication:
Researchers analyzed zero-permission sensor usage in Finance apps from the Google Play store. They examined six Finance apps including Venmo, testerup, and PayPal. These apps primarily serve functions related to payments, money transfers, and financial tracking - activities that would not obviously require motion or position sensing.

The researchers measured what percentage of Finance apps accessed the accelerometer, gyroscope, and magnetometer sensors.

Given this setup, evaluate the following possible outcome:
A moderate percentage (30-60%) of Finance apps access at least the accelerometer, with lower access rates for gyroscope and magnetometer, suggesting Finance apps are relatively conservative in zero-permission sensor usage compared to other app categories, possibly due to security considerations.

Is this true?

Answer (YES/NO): NO